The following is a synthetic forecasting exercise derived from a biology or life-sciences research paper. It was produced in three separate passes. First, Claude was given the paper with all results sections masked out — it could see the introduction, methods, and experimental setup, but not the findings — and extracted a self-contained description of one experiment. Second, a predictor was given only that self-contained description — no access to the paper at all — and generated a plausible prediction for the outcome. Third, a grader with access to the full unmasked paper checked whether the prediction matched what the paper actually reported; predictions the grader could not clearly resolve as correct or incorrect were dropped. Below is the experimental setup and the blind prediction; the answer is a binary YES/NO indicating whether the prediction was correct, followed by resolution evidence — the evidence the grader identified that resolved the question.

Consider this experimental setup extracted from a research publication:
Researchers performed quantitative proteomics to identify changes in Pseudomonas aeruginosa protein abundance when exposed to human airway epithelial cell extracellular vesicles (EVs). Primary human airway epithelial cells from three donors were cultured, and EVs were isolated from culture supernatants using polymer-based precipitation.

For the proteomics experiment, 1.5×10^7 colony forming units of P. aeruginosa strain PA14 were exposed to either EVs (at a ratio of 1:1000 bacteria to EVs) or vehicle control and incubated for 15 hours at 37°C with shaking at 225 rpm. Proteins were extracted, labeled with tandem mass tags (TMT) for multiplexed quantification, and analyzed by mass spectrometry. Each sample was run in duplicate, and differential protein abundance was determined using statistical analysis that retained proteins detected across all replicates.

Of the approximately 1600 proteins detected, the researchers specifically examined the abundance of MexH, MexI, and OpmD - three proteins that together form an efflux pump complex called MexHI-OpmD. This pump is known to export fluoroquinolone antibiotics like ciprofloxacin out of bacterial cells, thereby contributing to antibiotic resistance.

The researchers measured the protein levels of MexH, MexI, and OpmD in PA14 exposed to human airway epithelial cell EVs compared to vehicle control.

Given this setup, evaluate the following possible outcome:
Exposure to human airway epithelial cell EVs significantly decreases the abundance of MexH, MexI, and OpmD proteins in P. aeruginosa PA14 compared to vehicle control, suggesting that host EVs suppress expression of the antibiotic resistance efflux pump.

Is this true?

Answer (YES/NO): YES